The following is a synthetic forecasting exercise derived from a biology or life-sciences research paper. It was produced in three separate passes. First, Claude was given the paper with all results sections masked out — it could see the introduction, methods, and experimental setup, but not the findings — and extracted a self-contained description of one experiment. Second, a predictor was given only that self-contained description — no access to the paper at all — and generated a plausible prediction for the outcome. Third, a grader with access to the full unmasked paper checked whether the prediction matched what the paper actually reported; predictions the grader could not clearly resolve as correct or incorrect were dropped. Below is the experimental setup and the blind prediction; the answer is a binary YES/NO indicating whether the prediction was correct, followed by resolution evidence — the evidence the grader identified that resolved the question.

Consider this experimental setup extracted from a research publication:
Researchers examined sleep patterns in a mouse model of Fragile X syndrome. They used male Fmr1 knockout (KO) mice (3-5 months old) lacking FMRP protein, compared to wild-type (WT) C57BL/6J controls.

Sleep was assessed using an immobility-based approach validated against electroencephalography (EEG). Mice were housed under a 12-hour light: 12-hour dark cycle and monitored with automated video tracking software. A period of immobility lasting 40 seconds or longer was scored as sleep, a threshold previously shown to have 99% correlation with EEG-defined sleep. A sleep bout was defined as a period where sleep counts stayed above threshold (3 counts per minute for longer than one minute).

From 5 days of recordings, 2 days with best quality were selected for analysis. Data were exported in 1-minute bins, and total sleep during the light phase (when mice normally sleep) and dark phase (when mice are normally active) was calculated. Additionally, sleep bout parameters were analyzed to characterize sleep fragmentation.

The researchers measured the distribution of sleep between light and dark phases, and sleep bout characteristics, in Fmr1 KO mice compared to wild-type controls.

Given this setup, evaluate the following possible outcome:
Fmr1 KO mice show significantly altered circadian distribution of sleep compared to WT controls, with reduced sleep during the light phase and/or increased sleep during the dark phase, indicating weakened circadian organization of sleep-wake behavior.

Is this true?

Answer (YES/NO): YES